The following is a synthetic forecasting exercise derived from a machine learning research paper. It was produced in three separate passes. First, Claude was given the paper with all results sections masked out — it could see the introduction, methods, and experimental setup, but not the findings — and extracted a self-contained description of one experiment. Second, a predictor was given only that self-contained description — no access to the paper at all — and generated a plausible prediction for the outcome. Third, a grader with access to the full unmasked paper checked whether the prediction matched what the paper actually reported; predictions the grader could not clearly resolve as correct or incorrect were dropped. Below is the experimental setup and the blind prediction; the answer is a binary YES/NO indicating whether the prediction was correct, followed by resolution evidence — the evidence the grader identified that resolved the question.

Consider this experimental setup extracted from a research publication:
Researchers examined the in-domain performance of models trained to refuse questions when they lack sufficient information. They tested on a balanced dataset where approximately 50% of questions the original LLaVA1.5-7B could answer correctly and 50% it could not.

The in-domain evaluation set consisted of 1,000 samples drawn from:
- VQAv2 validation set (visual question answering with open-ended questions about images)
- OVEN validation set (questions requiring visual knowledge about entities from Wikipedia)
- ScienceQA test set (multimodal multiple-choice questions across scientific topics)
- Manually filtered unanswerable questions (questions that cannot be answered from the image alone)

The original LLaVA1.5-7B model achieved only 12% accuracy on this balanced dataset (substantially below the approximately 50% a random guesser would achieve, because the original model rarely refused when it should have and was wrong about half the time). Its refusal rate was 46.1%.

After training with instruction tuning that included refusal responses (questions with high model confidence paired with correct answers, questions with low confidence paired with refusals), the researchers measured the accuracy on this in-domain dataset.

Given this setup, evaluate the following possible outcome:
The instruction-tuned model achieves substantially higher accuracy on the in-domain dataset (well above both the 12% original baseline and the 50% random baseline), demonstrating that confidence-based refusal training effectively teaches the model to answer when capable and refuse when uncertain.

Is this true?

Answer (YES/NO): YES